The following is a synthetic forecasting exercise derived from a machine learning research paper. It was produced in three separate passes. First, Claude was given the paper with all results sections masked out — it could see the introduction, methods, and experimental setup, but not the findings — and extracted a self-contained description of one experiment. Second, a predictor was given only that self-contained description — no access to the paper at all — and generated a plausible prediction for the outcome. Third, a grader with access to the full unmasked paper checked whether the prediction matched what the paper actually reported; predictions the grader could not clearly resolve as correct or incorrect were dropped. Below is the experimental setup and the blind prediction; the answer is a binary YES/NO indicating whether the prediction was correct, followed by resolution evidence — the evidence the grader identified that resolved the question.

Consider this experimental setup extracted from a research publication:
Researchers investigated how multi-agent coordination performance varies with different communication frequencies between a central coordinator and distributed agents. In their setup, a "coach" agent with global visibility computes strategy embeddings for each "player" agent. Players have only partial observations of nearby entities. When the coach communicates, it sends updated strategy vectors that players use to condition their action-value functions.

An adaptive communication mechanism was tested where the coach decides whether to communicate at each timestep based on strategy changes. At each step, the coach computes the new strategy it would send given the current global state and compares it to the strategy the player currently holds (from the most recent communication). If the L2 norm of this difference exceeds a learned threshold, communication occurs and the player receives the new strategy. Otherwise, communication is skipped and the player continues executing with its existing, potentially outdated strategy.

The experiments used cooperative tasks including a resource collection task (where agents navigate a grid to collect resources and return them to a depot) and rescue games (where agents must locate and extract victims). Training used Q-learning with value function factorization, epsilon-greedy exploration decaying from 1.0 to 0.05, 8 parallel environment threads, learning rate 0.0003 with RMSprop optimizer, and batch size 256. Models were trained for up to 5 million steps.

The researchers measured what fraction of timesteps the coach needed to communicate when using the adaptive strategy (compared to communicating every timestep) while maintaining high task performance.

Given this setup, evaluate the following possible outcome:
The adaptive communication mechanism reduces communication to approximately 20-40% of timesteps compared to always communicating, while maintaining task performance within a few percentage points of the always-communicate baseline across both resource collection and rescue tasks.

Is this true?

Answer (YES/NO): NO